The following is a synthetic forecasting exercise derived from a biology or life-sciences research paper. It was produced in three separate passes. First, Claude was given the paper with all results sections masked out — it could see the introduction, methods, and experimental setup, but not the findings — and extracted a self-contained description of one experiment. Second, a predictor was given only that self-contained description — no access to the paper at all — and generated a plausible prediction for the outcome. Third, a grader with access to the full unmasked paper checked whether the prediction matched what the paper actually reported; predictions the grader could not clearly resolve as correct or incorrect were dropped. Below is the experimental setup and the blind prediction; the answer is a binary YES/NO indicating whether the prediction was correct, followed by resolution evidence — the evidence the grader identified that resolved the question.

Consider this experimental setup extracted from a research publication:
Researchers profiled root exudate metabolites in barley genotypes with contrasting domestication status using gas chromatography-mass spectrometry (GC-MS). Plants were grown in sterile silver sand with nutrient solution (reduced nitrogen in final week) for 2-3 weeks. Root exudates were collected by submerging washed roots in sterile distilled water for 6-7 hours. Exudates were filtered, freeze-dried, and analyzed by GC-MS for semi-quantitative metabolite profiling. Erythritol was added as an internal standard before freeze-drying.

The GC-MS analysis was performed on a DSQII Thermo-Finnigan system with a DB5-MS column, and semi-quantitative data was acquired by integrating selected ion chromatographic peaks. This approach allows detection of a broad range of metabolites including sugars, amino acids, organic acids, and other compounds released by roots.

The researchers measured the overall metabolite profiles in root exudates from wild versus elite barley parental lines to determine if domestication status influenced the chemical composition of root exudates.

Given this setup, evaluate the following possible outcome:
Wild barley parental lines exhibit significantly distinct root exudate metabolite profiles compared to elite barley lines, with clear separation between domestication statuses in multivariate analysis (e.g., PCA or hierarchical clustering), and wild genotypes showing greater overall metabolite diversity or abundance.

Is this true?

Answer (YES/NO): NO